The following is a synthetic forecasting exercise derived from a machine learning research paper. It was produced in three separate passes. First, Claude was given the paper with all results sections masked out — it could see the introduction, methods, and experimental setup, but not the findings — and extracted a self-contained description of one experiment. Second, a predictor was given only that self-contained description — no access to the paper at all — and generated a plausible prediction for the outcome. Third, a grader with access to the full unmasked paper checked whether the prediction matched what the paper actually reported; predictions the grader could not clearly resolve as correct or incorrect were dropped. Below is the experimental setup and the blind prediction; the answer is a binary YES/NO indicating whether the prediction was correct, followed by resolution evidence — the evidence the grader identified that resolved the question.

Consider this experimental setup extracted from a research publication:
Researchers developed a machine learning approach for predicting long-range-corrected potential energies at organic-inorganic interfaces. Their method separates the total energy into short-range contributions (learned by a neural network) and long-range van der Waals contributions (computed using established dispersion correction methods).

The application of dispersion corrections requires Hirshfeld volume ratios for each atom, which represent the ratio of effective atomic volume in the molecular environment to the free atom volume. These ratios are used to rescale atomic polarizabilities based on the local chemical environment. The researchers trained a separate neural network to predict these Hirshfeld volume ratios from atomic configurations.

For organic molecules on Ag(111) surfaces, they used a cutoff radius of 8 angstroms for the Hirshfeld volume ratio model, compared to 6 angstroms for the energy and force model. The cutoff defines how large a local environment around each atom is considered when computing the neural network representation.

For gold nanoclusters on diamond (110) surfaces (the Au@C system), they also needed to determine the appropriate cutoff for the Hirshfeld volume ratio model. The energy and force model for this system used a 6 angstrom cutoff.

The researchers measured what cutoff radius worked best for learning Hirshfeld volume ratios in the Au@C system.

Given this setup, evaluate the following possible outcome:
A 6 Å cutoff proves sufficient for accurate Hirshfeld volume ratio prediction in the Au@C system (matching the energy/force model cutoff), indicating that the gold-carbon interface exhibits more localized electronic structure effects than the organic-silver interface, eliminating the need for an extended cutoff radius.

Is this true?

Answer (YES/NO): YES